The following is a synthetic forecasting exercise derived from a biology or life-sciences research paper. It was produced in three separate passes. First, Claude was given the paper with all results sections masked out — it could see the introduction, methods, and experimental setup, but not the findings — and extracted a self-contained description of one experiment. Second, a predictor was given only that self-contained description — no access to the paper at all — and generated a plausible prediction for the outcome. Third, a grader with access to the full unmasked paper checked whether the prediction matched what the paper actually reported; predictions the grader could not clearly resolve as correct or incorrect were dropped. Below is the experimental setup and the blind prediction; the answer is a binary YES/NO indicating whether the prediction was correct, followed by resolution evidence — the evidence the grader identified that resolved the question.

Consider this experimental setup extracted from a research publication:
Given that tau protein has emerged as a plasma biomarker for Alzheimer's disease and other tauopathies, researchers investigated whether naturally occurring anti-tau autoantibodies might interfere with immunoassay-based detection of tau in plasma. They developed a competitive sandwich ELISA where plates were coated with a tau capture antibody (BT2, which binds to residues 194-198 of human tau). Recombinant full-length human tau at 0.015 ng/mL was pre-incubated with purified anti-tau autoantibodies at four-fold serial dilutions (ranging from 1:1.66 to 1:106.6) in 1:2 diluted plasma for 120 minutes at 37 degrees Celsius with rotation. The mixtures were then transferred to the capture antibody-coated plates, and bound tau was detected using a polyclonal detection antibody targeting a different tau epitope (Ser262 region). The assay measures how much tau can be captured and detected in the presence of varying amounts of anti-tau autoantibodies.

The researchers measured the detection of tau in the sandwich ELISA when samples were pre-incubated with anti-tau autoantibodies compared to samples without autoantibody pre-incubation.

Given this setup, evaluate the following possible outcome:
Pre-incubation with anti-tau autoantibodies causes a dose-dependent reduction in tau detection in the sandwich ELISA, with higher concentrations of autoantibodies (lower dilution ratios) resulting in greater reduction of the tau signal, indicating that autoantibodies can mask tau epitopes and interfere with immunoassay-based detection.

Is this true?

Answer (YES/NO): YES